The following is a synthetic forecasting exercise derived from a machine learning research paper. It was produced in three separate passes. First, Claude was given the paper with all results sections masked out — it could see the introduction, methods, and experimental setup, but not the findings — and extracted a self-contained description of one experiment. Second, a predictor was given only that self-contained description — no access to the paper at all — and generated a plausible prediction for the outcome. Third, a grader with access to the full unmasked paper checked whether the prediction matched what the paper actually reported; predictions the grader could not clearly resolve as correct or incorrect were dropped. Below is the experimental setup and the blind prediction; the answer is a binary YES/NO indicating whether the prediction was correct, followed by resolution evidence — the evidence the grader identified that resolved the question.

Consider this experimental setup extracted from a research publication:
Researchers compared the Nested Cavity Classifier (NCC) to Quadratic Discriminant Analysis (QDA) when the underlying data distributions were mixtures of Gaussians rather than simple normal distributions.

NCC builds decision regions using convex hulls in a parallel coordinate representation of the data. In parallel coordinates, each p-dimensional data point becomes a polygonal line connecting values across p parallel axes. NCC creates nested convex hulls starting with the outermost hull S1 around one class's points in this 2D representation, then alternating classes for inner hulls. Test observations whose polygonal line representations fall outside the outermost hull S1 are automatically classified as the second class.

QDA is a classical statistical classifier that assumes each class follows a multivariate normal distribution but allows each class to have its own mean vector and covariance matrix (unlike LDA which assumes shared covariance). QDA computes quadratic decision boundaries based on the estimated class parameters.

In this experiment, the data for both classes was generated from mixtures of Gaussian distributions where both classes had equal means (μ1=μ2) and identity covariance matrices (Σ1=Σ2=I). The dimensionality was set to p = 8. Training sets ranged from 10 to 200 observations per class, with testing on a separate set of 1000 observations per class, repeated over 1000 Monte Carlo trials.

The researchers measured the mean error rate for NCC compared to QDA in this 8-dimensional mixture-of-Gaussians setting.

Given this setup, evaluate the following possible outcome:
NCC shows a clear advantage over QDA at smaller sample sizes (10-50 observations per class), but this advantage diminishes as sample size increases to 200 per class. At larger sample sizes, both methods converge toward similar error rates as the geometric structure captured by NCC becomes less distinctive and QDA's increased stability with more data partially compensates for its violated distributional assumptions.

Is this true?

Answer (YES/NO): NO